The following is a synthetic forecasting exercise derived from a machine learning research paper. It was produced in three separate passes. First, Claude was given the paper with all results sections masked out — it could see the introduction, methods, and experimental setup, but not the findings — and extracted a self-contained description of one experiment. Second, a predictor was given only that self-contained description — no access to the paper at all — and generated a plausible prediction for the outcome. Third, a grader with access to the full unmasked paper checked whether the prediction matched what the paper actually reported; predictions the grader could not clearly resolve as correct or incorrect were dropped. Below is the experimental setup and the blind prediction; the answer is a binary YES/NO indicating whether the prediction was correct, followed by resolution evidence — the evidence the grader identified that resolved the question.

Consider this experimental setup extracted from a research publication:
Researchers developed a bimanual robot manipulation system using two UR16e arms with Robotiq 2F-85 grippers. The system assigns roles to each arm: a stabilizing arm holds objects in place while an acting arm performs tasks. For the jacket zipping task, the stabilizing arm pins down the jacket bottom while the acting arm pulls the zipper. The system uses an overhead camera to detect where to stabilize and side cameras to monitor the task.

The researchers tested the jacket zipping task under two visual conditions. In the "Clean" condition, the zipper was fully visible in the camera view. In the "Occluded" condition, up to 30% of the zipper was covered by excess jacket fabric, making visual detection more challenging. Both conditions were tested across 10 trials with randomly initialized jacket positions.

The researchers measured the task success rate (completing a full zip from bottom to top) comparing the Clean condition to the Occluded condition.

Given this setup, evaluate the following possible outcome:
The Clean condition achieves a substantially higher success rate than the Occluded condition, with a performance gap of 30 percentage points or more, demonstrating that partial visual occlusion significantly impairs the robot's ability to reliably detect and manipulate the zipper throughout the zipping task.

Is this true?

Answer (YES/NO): NO